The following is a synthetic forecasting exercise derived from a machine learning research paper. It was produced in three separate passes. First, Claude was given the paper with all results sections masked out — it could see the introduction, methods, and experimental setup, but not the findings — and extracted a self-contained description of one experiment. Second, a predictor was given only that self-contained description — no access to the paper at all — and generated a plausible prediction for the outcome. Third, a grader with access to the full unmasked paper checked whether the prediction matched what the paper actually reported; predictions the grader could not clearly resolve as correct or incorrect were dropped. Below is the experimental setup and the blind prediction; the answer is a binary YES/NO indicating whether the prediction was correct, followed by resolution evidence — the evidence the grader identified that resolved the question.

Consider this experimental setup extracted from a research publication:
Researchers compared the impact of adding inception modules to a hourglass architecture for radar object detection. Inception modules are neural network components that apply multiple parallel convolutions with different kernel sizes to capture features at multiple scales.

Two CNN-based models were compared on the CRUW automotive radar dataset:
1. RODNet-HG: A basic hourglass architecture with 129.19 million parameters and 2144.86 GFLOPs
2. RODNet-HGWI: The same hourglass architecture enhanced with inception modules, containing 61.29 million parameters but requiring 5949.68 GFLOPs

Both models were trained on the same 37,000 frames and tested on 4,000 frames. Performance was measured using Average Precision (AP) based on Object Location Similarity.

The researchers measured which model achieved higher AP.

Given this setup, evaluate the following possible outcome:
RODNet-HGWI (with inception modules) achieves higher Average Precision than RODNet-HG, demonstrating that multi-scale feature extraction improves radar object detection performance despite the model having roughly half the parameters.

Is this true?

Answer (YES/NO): NO